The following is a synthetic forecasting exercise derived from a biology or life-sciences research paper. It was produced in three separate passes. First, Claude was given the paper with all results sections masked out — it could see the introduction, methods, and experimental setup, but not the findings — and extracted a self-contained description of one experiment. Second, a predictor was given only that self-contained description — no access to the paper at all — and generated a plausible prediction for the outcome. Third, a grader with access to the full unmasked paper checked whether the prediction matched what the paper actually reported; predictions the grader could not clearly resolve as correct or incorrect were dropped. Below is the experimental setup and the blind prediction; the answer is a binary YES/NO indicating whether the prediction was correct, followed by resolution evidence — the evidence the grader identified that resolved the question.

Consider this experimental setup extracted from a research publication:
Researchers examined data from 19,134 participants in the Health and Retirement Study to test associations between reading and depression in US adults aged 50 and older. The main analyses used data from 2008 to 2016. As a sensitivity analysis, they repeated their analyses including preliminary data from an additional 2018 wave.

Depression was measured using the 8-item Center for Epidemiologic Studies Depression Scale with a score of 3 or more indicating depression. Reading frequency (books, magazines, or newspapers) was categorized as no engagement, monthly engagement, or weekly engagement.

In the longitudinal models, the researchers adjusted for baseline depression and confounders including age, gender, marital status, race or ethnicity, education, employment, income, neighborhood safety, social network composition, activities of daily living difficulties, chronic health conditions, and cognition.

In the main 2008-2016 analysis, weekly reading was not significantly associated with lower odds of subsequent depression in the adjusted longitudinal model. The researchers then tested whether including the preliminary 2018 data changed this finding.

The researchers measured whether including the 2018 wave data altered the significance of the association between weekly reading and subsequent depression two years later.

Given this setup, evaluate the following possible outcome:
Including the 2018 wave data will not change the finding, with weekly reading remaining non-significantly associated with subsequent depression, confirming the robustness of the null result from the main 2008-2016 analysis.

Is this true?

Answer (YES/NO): NO